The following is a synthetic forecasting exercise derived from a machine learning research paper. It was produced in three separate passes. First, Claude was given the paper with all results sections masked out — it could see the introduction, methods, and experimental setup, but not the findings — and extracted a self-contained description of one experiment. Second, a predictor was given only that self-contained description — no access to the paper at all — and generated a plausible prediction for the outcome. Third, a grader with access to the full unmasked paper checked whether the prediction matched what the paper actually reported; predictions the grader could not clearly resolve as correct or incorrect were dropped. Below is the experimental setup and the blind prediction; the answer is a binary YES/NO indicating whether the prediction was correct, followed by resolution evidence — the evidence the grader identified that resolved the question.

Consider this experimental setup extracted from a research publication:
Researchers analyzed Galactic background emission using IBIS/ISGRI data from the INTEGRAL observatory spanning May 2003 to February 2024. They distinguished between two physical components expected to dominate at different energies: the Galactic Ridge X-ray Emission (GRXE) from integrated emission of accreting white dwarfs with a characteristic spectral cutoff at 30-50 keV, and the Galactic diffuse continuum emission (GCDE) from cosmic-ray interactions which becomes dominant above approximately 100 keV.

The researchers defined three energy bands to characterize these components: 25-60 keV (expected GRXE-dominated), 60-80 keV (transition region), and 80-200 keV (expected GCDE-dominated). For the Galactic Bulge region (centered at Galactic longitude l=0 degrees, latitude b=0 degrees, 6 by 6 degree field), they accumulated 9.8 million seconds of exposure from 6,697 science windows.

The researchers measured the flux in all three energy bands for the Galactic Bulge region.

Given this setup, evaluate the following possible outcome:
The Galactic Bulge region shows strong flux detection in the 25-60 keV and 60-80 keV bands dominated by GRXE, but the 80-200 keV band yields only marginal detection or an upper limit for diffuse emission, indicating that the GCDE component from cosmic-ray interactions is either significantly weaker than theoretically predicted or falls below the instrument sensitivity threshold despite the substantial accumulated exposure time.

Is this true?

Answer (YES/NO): NO